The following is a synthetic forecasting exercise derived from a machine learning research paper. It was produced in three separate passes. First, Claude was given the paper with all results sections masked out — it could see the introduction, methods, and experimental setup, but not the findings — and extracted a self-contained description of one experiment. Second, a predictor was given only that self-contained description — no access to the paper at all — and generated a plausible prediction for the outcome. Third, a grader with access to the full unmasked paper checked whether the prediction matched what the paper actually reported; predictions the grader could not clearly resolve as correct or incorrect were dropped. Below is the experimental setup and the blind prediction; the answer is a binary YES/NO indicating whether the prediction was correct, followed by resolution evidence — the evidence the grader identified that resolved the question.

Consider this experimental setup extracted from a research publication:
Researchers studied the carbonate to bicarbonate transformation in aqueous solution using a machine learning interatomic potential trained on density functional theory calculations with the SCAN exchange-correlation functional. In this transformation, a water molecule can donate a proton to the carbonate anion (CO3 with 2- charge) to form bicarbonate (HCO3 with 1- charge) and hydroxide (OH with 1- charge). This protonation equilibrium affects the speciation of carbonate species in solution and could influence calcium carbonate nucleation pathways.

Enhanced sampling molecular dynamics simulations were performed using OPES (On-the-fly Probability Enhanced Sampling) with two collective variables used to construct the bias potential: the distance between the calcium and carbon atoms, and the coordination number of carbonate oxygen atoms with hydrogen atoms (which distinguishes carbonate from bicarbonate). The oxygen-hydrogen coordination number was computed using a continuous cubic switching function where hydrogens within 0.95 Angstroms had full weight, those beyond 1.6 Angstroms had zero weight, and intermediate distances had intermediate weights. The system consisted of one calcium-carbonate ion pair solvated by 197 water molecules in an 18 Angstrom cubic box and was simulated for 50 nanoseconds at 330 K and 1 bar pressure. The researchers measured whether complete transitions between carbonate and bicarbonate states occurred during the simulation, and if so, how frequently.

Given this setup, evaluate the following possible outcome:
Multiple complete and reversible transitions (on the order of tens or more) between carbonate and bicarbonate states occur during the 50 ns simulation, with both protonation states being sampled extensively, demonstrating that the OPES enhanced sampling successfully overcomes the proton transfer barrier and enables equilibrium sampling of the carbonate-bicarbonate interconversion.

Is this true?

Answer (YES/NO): NO